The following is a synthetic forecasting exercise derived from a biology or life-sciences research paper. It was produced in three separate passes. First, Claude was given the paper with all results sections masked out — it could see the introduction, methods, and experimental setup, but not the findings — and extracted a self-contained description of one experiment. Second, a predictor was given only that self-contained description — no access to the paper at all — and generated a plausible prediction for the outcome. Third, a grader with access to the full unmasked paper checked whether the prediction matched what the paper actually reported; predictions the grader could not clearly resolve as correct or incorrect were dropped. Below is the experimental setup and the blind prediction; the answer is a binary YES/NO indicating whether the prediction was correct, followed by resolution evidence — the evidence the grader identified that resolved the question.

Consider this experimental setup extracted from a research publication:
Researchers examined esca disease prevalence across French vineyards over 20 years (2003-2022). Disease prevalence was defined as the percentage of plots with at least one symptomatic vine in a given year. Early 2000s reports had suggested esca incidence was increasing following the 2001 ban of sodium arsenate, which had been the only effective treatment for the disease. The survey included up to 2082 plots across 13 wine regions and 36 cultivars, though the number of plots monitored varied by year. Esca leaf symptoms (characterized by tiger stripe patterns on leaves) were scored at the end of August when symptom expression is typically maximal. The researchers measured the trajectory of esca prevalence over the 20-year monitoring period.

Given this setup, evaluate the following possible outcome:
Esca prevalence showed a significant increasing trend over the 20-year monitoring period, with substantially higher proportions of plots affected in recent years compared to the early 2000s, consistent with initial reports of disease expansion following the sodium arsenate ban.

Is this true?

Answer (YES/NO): NO